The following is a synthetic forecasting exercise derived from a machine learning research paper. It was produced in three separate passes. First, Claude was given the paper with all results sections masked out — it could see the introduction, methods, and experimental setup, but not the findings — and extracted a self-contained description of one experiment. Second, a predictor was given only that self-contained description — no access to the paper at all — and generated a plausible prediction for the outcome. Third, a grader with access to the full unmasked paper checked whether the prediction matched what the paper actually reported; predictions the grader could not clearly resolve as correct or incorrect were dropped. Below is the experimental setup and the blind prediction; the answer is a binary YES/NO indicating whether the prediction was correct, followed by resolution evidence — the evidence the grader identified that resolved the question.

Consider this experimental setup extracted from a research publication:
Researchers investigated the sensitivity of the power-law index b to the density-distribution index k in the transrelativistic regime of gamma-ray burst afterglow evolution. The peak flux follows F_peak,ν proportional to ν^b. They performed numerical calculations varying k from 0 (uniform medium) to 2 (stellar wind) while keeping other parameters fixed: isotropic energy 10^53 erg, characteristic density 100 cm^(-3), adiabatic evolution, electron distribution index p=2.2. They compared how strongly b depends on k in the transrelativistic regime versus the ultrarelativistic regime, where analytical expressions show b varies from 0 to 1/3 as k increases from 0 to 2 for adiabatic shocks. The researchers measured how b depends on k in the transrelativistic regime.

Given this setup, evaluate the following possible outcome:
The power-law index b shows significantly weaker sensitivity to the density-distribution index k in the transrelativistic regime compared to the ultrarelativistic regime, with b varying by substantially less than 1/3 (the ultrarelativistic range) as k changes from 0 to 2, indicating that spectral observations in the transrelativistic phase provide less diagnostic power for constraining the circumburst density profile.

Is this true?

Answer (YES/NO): YES